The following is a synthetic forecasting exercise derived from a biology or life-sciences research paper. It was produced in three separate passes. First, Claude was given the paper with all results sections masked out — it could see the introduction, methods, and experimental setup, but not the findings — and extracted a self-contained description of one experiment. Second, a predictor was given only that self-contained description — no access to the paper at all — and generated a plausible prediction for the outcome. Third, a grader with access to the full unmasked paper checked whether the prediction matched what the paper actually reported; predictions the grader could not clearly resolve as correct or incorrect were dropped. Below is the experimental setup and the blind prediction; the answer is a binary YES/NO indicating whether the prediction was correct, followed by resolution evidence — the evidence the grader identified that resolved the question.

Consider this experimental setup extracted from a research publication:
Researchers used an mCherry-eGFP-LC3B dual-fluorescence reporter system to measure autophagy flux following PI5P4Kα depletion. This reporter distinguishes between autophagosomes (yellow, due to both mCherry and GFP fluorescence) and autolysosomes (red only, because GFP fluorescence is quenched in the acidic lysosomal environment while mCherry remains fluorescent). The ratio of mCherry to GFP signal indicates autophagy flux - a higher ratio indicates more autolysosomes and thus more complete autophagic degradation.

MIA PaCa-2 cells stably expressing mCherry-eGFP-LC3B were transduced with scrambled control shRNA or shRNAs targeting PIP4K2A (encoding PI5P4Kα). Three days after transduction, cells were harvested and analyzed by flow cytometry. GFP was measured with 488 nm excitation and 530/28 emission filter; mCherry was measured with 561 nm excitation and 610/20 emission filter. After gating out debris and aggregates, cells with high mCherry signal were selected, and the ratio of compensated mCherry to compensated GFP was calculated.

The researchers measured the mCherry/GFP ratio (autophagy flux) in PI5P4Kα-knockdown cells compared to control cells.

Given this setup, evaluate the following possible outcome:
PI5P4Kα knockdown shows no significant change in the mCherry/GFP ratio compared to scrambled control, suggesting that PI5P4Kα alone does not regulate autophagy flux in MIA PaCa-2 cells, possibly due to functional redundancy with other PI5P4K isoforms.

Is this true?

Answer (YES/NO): NO